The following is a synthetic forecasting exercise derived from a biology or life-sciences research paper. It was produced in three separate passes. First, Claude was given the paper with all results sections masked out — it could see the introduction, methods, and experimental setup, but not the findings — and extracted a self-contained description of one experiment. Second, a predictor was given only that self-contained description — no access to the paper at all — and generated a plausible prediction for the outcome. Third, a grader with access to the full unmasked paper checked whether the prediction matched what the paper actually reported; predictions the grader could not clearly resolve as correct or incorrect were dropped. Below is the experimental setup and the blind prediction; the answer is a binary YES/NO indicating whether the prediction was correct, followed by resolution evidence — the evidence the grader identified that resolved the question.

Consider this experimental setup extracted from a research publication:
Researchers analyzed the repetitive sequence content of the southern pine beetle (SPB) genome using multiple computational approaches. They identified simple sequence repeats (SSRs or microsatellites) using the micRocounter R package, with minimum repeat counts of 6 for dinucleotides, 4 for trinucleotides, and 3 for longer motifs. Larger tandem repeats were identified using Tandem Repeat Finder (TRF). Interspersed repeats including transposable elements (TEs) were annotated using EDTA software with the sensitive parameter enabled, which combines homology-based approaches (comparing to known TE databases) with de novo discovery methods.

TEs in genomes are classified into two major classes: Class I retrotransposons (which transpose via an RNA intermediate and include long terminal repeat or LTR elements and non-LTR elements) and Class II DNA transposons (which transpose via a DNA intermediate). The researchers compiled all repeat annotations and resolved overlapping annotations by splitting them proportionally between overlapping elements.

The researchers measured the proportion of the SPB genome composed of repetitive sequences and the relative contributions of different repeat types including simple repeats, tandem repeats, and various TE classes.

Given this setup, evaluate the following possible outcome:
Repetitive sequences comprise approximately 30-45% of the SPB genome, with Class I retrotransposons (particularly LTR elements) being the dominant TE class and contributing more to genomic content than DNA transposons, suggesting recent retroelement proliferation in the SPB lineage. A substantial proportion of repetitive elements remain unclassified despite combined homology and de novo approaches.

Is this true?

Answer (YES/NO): NO